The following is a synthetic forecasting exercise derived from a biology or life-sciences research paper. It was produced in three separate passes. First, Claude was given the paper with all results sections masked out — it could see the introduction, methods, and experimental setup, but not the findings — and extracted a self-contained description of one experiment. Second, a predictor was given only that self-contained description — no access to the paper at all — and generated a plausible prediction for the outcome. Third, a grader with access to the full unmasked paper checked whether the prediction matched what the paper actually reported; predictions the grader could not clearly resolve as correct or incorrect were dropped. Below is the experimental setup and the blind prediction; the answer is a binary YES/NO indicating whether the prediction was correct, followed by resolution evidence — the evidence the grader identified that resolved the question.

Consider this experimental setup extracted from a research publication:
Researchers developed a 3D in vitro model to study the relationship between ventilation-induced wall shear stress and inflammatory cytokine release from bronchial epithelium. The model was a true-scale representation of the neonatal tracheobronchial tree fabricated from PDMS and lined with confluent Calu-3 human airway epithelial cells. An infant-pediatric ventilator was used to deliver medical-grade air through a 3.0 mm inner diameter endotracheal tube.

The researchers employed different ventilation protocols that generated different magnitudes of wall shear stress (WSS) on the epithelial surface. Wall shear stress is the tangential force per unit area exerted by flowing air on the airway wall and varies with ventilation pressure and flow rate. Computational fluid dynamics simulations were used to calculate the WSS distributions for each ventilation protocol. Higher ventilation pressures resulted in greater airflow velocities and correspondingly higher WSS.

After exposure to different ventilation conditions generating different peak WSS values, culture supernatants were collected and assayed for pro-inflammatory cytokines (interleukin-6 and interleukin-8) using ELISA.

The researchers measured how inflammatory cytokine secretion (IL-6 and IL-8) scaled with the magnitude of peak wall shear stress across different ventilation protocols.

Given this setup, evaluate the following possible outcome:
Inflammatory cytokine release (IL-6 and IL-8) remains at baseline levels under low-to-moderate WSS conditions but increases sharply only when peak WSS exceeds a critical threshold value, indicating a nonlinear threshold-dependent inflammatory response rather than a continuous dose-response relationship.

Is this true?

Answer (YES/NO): NO